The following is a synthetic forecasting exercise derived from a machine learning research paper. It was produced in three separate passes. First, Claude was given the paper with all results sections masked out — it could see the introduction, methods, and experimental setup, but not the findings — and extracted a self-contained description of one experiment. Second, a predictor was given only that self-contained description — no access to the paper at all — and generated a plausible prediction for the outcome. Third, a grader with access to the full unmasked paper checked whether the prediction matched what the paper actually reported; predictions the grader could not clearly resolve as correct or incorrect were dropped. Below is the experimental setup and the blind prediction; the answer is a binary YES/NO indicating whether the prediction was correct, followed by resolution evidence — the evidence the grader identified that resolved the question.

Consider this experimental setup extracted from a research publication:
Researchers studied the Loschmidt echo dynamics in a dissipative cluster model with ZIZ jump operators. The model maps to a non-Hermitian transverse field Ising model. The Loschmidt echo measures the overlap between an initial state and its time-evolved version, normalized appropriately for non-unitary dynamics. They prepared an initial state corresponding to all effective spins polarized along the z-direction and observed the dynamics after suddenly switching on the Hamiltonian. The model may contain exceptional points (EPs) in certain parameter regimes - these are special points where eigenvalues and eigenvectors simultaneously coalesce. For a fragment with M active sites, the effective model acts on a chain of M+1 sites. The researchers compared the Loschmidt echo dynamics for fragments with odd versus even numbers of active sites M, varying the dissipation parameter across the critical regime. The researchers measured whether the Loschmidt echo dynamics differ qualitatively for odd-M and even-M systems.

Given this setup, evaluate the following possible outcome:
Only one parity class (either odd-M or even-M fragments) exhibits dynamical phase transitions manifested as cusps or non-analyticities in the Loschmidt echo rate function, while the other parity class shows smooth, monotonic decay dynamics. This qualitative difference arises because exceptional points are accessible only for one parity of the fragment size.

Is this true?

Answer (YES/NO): NO